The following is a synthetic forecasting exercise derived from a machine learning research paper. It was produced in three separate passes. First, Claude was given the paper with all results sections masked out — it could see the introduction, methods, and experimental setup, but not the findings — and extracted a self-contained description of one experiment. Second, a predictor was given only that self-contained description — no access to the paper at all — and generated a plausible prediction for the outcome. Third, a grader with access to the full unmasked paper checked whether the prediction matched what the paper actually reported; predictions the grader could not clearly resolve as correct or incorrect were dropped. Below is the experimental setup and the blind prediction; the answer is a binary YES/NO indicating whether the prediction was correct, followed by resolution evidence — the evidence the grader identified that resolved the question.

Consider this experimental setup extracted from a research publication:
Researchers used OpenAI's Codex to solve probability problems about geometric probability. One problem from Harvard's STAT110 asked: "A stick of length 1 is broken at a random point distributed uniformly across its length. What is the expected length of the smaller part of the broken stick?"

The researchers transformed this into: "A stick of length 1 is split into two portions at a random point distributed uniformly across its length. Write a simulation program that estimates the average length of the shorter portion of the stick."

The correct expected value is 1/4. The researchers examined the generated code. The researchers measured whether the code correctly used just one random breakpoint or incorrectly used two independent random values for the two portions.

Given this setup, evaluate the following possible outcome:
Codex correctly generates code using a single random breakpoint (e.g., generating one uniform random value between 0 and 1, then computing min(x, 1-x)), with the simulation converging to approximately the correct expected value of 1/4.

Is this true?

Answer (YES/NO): NO